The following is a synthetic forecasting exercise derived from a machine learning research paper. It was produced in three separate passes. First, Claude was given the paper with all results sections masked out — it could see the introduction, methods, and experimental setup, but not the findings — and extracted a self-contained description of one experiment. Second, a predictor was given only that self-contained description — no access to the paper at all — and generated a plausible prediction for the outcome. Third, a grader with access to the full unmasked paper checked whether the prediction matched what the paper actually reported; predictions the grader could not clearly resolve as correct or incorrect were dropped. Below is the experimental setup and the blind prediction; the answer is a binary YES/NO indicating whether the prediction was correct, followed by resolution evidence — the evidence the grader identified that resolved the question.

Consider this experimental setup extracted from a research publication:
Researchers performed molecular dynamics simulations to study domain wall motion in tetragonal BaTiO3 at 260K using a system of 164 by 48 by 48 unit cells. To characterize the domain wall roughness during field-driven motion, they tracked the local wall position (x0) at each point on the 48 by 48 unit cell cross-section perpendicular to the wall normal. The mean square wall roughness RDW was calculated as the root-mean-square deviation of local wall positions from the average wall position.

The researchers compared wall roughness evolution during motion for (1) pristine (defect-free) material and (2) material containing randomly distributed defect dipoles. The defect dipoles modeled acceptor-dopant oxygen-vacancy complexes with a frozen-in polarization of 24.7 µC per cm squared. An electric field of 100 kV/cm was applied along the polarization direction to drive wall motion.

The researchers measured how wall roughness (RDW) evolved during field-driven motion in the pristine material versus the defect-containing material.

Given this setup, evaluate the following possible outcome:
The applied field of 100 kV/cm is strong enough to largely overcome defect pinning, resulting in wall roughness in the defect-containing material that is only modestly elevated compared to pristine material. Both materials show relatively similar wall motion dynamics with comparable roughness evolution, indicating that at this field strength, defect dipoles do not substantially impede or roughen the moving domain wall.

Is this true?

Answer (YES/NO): NO